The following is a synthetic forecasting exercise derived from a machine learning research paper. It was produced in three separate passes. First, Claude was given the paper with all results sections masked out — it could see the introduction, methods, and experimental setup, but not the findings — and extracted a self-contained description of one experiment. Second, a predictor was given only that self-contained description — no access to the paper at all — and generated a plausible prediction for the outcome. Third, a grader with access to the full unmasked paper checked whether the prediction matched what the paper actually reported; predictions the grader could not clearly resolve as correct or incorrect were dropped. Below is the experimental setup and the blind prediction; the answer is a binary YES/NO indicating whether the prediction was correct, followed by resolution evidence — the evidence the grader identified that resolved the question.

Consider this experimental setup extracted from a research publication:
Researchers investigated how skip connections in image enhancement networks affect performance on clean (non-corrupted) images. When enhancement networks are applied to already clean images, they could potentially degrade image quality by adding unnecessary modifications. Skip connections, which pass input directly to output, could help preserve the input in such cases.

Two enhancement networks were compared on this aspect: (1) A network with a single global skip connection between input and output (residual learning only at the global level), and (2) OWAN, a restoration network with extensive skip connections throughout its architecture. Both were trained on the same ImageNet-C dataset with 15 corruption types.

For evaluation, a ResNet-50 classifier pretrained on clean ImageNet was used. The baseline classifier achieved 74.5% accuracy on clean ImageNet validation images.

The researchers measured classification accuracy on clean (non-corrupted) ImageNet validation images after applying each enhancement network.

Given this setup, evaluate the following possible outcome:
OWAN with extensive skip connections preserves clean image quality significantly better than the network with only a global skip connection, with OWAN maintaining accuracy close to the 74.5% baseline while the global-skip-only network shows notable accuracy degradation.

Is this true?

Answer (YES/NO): NO